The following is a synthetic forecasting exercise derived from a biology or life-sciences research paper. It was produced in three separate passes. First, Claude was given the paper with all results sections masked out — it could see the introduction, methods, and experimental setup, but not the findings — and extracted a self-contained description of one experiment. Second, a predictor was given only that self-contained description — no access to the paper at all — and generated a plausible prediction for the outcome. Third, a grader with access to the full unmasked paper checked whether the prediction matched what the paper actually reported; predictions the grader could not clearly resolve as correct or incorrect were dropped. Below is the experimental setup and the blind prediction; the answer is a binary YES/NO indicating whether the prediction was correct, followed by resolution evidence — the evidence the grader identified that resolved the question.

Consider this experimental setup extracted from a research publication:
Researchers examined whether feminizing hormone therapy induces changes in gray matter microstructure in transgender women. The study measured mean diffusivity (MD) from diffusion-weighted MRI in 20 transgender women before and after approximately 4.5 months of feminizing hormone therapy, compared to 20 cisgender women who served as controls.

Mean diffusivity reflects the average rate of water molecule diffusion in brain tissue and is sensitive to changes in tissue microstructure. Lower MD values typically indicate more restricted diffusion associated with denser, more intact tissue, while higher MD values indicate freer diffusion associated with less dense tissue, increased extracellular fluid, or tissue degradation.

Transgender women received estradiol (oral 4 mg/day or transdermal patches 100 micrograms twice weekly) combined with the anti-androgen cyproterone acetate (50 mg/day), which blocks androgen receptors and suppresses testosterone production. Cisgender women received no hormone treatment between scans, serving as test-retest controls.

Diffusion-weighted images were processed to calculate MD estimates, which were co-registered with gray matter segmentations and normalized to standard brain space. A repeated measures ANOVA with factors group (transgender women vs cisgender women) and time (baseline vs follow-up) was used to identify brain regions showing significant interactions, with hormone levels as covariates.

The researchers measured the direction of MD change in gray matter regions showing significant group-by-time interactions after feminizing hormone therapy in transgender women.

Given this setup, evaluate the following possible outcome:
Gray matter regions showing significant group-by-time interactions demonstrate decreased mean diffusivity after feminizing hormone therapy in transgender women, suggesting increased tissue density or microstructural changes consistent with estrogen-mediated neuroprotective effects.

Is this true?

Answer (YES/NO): NO